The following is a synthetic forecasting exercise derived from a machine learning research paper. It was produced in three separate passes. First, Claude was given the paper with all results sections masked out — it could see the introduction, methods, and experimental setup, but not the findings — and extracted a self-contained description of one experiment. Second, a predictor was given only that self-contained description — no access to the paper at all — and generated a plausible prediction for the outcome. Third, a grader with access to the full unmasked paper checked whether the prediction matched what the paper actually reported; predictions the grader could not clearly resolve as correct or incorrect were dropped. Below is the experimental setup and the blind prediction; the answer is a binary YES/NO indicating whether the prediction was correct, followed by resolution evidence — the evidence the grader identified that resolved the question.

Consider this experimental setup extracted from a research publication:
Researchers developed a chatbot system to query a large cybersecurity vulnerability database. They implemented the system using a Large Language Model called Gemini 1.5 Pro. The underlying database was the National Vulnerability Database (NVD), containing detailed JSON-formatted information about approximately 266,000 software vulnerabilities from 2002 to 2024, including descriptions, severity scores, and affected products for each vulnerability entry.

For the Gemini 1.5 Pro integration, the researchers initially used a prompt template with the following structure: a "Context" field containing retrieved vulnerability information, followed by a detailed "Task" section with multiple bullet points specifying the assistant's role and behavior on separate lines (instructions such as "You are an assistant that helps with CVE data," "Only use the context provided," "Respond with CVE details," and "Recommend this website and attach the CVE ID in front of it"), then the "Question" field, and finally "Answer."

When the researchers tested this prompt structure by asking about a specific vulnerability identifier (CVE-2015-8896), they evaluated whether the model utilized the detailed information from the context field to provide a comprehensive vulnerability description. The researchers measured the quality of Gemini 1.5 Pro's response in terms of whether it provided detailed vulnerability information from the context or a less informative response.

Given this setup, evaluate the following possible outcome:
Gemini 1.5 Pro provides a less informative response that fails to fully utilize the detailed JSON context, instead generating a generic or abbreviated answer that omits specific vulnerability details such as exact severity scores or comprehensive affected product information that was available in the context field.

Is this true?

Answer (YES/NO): YES